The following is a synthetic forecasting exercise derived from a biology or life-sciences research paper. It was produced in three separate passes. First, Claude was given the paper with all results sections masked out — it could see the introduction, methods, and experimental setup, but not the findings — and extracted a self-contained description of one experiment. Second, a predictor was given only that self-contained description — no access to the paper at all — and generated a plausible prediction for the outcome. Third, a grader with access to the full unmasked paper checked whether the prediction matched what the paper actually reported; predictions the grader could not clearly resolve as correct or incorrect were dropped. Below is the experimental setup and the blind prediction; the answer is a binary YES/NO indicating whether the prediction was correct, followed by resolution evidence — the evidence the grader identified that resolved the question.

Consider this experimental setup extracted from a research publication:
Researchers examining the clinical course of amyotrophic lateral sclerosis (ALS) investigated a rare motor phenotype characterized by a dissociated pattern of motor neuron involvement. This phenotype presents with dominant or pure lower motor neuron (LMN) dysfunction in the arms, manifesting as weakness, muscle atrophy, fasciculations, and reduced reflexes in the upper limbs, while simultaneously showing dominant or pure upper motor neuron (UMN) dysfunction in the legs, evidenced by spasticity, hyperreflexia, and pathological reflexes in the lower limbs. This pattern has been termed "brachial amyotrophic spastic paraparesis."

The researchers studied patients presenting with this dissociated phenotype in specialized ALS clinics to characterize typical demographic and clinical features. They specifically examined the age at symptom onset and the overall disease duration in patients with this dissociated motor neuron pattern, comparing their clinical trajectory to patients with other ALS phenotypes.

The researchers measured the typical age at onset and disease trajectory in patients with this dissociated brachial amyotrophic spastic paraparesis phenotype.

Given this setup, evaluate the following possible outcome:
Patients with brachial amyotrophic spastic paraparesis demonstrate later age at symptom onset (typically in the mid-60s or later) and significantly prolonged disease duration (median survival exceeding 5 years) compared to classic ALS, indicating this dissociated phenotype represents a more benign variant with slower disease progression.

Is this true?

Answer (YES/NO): NO